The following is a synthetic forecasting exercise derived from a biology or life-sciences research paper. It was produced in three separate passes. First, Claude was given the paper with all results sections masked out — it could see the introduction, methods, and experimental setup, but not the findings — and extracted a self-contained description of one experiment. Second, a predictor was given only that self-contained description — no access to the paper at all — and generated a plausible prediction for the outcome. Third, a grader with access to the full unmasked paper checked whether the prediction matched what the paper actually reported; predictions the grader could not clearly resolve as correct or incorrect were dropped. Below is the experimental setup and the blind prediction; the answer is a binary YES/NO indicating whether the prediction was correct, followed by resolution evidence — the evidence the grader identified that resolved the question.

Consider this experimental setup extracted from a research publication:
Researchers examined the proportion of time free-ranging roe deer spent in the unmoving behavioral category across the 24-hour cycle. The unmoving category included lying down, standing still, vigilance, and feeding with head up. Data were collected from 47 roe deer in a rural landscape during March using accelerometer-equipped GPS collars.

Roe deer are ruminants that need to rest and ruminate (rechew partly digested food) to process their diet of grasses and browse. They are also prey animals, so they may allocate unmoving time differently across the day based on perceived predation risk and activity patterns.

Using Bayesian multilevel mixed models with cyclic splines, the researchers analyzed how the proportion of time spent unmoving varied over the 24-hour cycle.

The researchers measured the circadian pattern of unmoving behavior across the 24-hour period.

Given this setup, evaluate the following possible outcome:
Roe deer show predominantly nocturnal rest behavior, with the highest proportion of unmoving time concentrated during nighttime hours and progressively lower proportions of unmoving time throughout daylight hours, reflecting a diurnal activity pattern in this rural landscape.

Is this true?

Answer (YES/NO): NO